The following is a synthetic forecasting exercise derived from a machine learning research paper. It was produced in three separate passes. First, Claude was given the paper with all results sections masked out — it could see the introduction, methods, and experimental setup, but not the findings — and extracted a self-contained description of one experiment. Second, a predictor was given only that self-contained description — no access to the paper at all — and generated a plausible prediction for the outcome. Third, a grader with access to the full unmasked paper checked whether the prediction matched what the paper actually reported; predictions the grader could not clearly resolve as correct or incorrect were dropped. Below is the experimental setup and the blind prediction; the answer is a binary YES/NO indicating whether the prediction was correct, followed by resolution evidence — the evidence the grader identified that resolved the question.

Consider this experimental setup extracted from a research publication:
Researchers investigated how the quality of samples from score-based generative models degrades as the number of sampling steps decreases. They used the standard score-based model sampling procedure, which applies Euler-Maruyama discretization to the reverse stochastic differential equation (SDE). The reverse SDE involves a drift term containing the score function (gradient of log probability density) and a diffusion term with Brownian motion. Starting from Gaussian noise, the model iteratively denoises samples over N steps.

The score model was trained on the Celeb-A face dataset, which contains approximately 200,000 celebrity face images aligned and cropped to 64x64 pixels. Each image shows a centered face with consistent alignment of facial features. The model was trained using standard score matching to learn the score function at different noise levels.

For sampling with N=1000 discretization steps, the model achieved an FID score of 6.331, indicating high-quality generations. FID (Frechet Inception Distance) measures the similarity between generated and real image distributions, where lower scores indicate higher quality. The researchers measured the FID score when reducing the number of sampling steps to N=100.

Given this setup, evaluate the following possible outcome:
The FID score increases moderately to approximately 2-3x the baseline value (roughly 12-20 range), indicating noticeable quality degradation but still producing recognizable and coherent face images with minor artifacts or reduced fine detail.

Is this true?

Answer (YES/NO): NO